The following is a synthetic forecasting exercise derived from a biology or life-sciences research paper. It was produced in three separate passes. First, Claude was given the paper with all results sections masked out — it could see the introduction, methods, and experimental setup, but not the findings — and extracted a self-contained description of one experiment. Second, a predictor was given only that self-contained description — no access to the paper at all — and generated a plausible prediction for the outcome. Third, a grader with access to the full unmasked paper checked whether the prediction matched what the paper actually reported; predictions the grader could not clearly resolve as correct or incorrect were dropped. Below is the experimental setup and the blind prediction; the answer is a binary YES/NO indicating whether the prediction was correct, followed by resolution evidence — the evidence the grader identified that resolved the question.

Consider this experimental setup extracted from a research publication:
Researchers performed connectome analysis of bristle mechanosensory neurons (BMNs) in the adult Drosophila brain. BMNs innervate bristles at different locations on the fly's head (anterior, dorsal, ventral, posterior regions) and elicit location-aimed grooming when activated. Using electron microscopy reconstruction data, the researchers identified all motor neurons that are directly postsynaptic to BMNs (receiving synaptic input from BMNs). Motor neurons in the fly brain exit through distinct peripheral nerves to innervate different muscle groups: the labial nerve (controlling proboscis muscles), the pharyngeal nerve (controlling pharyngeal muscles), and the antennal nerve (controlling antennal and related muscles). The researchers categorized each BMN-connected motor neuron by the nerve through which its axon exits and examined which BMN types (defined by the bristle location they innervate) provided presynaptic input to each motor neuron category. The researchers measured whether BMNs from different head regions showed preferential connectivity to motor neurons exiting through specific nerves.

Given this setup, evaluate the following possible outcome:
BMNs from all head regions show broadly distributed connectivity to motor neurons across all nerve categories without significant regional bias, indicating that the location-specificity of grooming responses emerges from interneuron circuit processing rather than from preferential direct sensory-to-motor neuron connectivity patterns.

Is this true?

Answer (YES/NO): NO